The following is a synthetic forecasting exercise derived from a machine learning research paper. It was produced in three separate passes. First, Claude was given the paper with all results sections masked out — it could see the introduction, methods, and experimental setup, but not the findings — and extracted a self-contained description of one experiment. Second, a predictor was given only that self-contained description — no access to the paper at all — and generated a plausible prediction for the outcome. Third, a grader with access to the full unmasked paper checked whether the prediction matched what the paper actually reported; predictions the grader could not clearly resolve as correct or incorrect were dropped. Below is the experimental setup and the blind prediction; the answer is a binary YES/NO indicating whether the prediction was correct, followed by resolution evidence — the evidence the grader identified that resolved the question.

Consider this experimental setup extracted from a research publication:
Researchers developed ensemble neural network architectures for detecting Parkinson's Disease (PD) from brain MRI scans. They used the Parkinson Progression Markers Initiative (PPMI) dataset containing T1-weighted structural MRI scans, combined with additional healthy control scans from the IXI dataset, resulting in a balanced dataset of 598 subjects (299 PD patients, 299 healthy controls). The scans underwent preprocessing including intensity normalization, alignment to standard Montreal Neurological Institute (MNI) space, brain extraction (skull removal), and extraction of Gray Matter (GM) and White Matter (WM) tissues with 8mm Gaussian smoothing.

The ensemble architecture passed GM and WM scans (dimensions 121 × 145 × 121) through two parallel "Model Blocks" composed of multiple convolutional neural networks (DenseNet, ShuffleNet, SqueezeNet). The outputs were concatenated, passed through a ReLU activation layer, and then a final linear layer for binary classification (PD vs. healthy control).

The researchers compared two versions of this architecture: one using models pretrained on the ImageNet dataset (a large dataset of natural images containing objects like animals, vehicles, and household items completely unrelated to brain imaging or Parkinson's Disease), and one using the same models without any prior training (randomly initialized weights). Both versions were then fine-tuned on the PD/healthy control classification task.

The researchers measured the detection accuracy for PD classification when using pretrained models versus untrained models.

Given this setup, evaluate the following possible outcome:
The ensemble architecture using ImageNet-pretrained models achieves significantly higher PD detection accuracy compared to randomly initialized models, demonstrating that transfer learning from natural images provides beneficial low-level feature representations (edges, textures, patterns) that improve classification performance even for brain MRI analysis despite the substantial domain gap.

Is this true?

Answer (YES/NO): YES